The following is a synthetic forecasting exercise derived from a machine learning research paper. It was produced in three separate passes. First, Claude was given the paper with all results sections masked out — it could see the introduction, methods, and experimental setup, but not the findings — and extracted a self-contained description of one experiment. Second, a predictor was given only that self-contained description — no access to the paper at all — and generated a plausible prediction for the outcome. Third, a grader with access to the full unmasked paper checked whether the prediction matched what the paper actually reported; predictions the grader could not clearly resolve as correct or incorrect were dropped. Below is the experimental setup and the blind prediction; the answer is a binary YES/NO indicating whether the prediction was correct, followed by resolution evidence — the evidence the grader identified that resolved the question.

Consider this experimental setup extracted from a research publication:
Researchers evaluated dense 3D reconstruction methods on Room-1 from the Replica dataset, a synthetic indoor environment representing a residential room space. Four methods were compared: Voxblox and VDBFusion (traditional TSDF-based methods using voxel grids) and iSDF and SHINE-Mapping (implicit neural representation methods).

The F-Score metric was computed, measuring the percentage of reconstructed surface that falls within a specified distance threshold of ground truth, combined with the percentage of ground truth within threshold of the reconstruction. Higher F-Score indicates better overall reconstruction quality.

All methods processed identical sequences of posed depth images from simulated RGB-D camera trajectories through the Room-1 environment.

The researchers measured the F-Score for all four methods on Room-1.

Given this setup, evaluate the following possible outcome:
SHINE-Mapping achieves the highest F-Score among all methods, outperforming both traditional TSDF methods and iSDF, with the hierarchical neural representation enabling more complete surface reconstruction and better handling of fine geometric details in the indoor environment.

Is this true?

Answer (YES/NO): NO